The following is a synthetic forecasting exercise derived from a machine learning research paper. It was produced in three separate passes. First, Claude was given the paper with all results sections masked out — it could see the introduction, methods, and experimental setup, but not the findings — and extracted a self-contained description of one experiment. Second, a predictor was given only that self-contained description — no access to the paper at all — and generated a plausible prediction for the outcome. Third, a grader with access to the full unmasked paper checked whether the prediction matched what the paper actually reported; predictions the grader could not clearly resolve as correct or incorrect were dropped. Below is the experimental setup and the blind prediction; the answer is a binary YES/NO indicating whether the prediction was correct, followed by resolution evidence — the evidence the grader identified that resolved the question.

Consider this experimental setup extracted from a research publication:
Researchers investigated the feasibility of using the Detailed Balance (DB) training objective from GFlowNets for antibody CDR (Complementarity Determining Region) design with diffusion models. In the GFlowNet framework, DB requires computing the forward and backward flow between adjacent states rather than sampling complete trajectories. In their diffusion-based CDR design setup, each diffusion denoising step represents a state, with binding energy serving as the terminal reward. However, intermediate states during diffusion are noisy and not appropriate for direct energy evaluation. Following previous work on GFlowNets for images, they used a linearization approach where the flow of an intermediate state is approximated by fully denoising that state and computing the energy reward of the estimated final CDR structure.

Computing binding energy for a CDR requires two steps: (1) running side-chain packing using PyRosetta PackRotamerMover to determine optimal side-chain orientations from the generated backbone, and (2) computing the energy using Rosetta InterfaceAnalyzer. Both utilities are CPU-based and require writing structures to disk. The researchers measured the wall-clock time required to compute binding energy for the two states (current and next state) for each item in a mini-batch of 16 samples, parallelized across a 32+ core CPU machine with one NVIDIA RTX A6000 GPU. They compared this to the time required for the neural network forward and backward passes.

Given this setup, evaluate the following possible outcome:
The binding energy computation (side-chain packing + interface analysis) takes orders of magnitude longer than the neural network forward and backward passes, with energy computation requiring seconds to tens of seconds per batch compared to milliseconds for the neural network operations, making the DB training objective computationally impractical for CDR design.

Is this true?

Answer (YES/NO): YES